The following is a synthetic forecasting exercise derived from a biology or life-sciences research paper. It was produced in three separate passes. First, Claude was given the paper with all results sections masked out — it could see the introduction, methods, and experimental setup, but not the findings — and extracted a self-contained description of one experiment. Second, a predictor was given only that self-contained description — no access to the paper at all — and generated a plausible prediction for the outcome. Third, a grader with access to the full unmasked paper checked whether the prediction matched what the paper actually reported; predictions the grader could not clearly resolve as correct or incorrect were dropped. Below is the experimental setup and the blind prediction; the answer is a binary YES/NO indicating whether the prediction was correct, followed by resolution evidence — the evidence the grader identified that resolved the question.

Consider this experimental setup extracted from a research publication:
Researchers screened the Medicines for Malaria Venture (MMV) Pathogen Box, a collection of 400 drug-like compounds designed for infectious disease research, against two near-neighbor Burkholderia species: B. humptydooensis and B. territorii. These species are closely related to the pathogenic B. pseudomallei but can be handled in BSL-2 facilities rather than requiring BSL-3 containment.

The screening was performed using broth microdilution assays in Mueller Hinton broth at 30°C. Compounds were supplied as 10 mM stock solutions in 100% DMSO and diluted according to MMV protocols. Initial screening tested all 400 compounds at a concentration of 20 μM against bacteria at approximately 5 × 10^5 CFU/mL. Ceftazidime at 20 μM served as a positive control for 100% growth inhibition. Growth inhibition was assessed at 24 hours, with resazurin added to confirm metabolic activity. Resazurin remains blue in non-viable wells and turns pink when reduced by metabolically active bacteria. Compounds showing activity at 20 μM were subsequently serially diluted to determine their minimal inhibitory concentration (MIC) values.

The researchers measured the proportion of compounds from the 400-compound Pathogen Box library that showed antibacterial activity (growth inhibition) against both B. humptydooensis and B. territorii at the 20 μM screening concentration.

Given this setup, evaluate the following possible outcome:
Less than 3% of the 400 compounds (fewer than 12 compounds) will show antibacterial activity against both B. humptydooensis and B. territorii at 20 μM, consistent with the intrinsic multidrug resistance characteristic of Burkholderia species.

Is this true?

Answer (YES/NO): YES